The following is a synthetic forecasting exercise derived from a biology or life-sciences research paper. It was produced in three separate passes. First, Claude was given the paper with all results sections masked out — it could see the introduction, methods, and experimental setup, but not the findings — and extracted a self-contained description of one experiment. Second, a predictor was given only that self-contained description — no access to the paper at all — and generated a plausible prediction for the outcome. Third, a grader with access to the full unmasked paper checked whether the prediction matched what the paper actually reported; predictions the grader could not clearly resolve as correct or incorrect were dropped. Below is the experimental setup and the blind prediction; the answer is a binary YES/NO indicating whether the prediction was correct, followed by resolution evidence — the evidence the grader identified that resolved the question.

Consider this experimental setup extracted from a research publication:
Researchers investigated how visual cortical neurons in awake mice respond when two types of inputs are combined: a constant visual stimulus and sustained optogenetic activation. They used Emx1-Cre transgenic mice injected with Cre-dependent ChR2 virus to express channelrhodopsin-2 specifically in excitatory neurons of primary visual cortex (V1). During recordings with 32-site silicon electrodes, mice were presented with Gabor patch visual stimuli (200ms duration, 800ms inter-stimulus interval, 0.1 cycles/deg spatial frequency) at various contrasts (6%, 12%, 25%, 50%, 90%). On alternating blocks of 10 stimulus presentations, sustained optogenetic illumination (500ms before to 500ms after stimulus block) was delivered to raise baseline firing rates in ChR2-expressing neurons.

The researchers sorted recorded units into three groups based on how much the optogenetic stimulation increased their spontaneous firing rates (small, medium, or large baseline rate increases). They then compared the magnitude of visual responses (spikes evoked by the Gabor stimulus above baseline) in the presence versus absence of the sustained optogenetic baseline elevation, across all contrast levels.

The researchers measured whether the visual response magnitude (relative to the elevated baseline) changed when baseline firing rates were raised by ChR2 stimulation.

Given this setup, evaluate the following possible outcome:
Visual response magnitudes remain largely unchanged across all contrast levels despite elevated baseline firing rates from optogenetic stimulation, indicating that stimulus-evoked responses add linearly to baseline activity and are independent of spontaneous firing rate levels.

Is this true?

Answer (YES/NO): YES